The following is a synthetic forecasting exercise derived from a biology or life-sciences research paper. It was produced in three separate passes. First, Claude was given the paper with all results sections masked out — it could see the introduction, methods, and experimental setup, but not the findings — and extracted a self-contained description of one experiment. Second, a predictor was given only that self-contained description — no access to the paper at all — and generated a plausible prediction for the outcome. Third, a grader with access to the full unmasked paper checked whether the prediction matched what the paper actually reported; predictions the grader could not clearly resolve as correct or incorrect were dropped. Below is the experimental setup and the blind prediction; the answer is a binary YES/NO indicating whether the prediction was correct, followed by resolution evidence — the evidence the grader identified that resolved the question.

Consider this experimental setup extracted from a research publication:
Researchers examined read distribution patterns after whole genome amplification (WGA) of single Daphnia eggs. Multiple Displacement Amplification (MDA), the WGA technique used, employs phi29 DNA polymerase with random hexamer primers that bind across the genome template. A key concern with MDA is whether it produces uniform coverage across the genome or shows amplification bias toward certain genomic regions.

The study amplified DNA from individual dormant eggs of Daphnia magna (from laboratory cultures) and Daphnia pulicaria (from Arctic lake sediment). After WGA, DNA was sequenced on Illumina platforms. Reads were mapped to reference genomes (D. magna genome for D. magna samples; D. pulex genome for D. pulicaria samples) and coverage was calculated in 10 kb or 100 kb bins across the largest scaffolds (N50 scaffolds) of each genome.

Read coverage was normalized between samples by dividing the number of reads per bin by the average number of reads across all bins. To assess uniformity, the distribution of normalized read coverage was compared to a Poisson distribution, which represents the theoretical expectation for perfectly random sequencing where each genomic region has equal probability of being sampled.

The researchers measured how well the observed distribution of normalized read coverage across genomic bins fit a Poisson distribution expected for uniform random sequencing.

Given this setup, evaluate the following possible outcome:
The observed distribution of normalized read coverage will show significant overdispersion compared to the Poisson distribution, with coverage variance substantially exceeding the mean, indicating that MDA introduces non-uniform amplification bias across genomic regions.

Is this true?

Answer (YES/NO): YES